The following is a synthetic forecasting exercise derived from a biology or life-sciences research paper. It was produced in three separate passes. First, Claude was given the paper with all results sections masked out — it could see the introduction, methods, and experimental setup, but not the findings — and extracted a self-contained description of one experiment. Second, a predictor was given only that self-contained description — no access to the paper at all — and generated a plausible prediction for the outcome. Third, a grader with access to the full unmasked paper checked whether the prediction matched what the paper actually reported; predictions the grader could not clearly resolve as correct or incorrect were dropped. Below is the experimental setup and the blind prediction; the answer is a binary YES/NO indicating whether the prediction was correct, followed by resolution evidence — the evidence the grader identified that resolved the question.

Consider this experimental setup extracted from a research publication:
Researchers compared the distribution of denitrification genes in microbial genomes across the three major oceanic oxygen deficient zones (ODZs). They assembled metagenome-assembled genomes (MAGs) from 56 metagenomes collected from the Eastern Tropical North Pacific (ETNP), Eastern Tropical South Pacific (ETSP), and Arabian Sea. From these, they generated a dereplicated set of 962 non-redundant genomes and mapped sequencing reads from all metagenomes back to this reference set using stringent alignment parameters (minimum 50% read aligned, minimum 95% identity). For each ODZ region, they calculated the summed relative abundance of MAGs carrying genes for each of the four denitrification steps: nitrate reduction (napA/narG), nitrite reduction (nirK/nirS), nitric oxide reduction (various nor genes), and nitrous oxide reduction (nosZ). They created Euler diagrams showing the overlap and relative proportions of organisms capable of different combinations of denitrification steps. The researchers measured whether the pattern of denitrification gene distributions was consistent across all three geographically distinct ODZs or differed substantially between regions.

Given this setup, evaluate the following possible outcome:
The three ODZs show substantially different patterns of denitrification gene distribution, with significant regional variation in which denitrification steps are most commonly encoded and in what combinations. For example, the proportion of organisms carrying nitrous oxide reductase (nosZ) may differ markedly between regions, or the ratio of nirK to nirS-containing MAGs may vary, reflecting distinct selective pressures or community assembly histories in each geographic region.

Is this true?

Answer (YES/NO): NO